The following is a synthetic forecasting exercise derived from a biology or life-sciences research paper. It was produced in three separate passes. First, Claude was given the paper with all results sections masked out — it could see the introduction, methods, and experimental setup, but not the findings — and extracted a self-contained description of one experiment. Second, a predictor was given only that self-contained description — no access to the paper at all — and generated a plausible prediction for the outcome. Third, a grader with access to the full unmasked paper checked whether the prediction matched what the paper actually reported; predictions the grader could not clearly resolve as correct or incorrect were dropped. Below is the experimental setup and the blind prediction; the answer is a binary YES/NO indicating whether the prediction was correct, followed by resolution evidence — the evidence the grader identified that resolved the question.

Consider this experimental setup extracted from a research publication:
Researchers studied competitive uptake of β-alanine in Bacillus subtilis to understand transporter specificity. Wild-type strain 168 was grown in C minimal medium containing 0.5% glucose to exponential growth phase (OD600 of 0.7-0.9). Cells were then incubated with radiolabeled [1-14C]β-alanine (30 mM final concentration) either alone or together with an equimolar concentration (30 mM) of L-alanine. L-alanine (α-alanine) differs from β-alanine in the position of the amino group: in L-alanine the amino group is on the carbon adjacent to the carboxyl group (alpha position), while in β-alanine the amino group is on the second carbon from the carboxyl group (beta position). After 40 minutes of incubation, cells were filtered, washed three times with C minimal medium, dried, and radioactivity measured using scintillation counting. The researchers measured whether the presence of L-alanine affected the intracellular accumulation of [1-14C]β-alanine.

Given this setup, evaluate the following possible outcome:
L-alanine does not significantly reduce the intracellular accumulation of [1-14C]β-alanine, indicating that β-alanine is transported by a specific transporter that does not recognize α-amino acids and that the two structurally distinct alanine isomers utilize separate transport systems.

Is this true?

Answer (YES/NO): NO